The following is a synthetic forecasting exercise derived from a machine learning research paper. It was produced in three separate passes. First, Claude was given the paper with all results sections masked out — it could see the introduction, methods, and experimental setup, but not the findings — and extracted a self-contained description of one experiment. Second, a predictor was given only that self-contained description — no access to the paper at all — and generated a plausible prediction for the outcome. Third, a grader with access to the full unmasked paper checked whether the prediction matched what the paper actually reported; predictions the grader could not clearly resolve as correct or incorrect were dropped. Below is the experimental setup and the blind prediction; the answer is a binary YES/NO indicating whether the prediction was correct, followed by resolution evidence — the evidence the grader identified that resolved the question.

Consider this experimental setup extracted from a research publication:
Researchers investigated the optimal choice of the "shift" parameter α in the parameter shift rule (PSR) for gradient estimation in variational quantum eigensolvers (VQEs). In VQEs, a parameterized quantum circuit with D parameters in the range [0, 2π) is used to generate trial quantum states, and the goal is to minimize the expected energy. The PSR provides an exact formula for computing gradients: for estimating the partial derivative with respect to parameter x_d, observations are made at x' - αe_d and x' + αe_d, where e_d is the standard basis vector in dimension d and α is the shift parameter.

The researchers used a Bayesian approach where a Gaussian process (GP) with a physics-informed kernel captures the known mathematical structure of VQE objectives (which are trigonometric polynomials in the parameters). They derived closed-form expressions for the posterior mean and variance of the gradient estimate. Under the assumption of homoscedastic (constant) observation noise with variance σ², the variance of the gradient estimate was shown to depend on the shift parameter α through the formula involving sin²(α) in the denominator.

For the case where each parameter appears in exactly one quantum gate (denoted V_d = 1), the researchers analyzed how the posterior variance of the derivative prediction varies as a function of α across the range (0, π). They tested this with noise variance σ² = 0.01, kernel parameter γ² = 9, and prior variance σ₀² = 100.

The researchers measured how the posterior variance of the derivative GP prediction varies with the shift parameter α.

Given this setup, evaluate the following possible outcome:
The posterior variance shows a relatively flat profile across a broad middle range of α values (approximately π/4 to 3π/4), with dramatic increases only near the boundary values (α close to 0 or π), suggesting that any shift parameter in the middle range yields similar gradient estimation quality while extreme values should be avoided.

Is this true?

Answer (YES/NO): NO